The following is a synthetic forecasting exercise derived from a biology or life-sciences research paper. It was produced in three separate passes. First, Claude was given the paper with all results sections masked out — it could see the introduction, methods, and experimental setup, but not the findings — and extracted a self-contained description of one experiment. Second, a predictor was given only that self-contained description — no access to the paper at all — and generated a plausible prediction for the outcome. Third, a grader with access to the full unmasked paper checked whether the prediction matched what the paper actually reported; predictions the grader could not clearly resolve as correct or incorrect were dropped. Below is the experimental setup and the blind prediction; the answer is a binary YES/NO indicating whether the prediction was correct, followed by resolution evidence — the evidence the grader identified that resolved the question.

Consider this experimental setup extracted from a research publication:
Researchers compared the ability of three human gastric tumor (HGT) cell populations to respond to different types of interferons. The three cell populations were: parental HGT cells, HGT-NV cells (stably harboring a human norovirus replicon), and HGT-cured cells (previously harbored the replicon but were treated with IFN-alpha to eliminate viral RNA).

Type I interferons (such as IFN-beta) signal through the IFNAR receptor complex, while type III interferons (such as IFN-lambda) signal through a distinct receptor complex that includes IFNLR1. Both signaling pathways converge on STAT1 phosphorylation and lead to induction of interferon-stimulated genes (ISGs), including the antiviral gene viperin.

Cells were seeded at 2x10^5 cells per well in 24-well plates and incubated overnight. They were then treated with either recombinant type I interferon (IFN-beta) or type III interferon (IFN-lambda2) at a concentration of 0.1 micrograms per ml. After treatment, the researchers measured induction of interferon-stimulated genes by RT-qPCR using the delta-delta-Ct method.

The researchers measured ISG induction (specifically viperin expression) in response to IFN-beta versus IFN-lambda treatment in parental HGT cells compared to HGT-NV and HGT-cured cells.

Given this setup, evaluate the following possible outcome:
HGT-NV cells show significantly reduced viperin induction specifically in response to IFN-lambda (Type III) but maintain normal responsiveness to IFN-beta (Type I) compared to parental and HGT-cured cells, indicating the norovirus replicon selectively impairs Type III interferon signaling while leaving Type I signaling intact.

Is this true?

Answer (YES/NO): NO